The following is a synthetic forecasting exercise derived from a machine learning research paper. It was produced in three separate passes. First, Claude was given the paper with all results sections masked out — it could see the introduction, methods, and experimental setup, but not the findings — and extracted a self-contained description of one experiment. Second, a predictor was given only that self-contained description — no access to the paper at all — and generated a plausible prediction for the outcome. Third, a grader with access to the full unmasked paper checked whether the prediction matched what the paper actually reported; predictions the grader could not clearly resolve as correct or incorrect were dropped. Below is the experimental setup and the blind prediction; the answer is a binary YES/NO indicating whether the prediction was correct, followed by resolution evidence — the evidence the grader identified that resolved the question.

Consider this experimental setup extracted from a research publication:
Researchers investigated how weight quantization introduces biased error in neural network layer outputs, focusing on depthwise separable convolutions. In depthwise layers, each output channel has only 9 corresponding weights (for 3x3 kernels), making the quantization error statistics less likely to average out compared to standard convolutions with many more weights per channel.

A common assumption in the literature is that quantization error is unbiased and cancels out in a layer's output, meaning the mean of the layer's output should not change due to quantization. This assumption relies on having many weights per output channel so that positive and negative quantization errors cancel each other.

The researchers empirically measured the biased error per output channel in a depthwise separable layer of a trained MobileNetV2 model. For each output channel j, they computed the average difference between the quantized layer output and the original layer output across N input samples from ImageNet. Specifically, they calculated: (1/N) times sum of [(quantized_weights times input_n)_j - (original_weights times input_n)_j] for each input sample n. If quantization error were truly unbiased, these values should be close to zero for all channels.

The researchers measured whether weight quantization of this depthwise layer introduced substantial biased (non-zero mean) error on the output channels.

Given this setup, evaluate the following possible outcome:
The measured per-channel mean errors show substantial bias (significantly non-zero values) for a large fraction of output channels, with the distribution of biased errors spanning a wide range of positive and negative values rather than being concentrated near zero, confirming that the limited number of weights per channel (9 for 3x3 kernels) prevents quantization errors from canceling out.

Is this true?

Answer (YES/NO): YES